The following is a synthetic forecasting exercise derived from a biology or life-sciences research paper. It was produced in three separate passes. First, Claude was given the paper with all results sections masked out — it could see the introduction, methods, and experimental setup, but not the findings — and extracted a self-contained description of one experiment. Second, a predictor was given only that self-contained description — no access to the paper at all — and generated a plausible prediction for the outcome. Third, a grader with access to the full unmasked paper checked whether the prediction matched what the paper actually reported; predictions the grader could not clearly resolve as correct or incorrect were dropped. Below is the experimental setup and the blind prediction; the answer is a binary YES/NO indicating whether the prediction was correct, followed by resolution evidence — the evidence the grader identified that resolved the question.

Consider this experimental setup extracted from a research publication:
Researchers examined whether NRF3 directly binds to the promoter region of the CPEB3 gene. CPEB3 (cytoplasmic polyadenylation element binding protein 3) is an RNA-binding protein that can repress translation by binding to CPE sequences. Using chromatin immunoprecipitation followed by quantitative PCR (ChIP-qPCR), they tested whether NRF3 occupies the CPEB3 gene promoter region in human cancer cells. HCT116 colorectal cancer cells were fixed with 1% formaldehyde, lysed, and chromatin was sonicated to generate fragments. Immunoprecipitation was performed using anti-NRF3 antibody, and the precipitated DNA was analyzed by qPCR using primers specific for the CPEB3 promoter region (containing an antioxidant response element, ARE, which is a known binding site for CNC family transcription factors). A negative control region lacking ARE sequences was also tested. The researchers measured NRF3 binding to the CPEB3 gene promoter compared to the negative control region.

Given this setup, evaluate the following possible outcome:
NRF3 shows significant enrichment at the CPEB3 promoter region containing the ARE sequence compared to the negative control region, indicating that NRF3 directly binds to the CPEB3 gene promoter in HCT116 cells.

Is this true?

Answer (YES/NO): YES